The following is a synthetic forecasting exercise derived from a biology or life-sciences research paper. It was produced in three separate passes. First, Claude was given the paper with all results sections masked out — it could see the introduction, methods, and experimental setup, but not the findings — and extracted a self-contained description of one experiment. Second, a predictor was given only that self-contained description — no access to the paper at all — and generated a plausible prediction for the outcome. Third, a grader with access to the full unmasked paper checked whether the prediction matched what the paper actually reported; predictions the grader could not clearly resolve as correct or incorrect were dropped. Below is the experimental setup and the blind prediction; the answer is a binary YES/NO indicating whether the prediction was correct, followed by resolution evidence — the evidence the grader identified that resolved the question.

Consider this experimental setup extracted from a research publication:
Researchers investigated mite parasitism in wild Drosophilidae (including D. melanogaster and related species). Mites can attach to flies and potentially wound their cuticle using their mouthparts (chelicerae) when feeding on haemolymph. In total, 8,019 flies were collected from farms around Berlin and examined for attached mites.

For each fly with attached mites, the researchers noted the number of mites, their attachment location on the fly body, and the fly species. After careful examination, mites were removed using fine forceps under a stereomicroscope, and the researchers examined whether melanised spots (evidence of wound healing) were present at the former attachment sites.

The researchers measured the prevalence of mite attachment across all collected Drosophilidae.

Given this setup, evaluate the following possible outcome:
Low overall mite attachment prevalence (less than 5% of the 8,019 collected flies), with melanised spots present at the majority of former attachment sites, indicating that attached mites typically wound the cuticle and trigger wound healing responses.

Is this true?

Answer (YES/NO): YES